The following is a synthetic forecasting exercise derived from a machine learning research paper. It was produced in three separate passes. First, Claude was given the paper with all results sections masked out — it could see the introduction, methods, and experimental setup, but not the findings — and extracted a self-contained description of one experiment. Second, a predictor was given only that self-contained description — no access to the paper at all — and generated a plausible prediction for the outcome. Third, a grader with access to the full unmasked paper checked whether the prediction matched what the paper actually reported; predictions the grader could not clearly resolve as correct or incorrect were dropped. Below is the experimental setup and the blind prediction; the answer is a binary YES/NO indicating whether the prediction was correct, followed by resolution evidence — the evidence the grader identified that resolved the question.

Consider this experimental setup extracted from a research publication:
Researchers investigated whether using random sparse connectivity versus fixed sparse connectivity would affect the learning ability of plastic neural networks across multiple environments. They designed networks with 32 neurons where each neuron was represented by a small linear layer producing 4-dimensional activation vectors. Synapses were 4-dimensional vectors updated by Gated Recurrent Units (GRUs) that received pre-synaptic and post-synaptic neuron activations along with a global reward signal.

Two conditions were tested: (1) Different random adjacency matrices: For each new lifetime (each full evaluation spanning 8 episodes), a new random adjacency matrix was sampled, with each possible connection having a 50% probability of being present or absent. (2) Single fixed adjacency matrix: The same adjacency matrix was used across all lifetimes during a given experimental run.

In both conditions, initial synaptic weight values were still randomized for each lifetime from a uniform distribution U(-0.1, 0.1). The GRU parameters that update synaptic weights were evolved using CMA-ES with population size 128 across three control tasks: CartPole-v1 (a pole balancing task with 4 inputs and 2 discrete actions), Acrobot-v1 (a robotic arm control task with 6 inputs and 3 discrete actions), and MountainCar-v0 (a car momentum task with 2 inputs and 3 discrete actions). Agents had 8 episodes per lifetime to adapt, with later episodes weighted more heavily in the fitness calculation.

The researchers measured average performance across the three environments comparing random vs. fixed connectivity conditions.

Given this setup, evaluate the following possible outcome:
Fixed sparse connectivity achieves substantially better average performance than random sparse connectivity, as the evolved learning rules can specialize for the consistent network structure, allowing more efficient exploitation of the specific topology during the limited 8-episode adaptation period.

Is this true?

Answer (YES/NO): NO